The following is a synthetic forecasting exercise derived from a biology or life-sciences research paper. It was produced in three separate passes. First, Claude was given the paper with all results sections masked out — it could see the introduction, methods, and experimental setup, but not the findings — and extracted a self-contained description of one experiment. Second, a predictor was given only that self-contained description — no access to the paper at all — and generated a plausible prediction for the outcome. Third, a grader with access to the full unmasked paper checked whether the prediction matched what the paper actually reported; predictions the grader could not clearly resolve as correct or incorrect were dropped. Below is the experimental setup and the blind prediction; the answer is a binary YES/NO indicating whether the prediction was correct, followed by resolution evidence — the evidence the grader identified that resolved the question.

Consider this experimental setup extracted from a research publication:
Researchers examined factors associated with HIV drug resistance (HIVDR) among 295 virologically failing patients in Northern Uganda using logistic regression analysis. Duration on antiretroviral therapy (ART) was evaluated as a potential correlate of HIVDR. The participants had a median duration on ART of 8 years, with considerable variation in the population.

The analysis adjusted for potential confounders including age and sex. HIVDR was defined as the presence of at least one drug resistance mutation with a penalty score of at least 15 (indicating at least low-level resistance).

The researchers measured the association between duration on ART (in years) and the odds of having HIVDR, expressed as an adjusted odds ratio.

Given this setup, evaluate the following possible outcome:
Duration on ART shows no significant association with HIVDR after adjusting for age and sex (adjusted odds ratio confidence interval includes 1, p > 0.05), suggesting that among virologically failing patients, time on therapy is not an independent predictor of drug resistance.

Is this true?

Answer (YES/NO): NO